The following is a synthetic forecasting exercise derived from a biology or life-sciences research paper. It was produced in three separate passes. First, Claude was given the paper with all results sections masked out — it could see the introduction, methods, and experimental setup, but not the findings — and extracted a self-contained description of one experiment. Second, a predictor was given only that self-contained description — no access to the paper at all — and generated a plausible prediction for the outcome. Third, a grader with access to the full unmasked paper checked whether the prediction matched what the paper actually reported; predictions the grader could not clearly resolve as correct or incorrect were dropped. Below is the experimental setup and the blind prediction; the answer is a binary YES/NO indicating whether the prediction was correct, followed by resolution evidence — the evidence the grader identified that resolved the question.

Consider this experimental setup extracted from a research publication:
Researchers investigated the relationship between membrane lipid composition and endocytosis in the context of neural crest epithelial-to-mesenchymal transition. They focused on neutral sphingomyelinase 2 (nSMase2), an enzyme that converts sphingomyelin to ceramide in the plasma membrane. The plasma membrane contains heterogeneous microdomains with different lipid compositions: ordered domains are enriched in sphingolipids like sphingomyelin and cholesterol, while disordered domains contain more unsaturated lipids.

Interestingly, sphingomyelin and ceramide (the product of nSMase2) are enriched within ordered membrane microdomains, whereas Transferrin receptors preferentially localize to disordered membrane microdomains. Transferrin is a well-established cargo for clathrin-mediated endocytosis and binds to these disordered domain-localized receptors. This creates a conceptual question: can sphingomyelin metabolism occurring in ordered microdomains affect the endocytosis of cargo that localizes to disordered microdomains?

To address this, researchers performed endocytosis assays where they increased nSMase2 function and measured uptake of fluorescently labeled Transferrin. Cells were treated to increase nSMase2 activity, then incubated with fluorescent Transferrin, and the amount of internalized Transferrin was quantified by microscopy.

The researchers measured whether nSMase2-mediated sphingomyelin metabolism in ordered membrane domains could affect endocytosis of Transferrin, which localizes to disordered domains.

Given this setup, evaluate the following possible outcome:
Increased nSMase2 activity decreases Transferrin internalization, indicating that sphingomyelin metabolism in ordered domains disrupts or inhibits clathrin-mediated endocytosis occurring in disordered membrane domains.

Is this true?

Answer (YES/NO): NO